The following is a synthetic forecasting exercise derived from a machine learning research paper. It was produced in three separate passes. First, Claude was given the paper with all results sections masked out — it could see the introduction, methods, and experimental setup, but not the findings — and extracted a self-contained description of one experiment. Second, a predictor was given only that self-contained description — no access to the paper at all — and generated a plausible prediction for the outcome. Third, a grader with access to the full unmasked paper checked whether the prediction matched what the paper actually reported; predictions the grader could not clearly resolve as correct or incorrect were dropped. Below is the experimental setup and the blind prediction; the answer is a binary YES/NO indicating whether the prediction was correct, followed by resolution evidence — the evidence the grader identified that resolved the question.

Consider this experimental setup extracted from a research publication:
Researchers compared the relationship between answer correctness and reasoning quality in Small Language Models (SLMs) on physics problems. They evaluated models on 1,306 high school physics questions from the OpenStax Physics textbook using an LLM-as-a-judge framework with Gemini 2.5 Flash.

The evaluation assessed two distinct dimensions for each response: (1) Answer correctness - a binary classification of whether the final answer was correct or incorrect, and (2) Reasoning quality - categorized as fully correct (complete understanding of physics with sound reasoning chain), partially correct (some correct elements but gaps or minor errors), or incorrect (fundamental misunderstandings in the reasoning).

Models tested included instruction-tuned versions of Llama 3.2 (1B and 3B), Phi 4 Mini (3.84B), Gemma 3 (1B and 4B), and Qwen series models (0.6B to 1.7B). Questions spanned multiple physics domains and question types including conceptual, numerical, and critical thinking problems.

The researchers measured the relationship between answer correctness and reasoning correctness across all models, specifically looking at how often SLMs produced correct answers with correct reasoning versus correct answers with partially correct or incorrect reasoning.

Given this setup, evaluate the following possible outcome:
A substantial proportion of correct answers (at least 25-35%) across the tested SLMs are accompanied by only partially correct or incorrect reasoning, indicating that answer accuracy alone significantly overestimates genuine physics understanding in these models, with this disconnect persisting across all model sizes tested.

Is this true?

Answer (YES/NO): YES